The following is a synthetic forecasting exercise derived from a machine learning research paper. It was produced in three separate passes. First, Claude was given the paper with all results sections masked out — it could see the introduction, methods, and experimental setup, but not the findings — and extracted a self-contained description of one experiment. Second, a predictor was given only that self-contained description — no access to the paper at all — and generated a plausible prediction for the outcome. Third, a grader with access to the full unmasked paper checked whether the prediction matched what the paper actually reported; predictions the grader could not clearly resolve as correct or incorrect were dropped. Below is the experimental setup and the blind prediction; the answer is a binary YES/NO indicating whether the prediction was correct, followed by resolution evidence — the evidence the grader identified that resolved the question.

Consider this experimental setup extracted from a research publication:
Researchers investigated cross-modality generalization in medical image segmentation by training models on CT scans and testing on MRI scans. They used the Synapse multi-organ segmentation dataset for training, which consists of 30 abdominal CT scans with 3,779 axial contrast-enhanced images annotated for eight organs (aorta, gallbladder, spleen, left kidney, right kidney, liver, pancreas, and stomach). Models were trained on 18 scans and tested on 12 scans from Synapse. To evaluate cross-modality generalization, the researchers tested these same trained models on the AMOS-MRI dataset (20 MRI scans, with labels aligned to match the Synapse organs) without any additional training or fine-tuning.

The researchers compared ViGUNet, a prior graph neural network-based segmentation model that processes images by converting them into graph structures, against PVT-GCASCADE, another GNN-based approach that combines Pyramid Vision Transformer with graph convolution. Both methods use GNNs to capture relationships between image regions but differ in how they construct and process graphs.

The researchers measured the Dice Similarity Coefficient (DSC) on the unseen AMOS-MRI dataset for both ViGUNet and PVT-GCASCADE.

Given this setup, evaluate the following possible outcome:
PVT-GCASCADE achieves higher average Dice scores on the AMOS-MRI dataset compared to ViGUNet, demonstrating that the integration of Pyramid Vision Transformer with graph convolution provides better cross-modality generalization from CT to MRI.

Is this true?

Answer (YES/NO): YES